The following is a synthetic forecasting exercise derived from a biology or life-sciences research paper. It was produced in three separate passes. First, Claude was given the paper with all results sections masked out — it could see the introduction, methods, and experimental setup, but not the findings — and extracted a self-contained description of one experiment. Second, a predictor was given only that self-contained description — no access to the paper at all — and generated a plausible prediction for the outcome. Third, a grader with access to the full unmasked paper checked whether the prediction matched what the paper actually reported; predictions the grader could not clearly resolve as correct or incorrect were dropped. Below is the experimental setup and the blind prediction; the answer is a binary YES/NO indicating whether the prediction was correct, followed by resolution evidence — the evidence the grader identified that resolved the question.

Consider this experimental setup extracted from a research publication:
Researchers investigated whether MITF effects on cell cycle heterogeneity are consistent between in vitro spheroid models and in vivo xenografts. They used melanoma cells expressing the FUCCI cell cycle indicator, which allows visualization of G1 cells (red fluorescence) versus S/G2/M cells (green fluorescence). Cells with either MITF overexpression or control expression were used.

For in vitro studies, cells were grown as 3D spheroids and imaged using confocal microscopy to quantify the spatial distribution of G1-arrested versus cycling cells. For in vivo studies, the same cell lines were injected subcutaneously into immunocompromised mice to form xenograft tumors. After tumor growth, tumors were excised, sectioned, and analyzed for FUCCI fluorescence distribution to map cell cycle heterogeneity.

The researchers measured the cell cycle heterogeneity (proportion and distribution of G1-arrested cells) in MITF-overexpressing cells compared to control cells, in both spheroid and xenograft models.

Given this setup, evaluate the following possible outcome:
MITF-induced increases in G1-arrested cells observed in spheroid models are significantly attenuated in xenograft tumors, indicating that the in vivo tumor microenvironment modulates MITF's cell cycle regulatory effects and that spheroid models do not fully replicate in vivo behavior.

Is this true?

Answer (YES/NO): NO